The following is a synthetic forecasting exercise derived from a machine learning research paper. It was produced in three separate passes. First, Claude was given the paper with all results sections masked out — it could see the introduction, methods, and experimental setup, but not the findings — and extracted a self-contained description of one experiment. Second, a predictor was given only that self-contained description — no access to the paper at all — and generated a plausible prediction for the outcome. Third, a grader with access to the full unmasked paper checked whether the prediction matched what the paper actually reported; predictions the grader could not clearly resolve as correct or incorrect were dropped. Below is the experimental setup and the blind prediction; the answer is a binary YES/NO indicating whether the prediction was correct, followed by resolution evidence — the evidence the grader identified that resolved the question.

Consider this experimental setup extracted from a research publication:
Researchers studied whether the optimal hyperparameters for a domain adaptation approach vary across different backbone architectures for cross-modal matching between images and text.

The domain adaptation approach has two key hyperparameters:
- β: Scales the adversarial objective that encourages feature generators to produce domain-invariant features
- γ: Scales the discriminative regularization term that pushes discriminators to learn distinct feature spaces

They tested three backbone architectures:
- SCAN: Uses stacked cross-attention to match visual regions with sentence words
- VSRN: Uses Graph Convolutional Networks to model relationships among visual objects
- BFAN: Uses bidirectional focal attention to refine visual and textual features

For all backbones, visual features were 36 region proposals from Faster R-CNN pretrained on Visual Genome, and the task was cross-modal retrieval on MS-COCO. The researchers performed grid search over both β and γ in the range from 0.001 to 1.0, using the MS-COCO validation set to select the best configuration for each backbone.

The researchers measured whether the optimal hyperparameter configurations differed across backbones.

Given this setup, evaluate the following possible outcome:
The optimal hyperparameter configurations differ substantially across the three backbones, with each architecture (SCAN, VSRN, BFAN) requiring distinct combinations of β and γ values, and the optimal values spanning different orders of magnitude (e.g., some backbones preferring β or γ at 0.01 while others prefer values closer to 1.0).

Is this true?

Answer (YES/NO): NO